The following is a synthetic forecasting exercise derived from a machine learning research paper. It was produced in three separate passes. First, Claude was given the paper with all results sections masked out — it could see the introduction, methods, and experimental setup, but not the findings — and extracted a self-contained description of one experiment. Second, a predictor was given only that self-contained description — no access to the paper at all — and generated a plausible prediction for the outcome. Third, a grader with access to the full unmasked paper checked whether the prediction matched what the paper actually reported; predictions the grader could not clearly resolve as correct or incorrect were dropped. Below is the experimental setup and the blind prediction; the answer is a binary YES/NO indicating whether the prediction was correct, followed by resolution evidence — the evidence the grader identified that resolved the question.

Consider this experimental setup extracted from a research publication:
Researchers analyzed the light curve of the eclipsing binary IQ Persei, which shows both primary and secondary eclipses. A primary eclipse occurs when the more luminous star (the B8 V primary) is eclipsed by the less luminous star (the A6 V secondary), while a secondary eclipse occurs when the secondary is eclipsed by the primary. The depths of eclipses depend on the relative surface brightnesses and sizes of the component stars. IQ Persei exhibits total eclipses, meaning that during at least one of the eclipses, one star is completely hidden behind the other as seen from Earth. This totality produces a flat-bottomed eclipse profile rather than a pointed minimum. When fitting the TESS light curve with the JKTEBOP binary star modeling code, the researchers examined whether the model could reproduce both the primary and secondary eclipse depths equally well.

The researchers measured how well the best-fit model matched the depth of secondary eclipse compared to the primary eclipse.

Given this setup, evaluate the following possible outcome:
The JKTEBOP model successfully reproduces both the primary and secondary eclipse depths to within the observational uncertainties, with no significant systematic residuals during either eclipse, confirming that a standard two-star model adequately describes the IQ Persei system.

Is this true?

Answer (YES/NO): NO